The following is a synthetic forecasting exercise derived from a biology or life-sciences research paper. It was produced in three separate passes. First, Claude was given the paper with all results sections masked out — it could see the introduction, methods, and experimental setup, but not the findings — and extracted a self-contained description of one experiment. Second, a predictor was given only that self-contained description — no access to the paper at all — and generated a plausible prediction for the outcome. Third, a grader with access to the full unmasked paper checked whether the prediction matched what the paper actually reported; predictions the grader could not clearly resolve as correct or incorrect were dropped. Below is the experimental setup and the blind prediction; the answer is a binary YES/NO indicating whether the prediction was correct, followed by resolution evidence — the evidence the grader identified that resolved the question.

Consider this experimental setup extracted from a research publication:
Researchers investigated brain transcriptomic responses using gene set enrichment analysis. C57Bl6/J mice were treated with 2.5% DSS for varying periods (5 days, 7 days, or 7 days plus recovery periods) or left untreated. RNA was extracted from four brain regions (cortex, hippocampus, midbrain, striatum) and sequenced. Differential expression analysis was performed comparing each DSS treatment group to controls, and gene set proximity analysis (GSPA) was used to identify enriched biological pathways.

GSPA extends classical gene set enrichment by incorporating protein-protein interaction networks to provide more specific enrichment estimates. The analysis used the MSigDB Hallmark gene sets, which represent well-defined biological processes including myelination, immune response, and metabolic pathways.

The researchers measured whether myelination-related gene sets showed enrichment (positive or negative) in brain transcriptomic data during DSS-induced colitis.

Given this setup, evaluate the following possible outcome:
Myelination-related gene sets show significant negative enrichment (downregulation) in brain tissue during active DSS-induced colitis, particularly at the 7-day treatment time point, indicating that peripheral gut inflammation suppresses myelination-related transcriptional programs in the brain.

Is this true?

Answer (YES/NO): YES